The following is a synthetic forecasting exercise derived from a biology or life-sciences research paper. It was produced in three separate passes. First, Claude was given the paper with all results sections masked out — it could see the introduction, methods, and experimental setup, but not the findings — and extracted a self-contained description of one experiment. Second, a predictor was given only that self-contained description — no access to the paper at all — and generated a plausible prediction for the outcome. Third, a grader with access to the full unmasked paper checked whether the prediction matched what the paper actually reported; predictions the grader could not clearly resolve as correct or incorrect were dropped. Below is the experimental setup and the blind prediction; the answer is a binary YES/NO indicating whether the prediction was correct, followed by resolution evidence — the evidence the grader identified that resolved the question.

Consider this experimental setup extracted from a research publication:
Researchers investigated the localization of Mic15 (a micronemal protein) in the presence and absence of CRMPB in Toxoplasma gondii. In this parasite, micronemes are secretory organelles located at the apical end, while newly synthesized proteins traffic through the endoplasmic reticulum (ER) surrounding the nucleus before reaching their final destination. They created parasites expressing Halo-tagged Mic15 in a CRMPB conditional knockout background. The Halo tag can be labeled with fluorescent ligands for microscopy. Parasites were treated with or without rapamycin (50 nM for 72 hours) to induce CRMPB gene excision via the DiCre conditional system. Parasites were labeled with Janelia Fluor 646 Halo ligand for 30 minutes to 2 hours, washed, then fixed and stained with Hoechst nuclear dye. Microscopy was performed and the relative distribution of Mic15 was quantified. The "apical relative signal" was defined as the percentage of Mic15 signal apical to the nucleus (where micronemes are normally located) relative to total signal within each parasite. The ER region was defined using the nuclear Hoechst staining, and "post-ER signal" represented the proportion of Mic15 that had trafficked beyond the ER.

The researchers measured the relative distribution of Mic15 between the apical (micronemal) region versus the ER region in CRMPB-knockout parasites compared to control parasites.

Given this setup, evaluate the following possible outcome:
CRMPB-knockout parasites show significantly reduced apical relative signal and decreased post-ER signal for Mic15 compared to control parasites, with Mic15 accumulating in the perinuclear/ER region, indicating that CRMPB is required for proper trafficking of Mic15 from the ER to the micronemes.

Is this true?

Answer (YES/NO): YES